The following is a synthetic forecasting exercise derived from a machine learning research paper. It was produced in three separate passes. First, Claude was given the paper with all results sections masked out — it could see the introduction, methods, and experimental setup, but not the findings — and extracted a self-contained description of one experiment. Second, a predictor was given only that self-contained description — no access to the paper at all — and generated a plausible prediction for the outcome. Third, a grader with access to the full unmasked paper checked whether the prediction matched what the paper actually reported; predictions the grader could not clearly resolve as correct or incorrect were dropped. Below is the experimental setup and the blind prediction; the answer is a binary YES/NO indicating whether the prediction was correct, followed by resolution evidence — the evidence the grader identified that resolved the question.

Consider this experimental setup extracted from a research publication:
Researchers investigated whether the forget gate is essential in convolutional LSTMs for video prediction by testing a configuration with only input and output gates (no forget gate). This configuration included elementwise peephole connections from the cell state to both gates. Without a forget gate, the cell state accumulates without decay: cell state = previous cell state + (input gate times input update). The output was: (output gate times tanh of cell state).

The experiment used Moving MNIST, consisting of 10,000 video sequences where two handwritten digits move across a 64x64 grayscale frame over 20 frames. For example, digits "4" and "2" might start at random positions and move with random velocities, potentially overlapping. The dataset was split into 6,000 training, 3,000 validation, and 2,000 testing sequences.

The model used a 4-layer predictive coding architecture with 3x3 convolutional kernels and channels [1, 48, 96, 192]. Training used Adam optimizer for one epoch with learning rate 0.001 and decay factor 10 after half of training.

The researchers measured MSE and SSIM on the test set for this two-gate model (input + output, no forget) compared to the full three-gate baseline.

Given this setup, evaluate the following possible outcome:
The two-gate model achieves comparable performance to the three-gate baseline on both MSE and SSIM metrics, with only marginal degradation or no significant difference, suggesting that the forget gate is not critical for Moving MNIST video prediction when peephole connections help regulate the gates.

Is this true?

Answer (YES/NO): NO